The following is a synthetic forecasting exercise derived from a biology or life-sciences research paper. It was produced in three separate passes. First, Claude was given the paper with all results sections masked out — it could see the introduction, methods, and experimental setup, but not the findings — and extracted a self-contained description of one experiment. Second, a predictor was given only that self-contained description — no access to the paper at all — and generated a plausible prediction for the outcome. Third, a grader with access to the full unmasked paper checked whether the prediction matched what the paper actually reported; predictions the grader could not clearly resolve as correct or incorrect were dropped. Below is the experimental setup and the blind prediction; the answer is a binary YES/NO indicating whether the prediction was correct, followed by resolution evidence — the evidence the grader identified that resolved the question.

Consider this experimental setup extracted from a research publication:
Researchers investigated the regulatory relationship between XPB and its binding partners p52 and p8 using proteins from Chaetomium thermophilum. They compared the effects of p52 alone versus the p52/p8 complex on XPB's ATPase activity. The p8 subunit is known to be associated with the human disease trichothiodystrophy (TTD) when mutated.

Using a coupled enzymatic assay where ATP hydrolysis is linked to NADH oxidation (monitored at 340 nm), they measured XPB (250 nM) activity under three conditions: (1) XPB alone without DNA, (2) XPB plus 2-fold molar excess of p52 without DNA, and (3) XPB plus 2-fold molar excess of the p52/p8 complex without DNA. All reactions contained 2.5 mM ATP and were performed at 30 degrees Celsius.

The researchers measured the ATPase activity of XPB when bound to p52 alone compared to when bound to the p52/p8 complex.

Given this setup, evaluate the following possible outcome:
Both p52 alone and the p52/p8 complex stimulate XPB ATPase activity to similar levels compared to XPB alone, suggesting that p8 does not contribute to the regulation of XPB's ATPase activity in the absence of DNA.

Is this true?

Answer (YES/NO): NO